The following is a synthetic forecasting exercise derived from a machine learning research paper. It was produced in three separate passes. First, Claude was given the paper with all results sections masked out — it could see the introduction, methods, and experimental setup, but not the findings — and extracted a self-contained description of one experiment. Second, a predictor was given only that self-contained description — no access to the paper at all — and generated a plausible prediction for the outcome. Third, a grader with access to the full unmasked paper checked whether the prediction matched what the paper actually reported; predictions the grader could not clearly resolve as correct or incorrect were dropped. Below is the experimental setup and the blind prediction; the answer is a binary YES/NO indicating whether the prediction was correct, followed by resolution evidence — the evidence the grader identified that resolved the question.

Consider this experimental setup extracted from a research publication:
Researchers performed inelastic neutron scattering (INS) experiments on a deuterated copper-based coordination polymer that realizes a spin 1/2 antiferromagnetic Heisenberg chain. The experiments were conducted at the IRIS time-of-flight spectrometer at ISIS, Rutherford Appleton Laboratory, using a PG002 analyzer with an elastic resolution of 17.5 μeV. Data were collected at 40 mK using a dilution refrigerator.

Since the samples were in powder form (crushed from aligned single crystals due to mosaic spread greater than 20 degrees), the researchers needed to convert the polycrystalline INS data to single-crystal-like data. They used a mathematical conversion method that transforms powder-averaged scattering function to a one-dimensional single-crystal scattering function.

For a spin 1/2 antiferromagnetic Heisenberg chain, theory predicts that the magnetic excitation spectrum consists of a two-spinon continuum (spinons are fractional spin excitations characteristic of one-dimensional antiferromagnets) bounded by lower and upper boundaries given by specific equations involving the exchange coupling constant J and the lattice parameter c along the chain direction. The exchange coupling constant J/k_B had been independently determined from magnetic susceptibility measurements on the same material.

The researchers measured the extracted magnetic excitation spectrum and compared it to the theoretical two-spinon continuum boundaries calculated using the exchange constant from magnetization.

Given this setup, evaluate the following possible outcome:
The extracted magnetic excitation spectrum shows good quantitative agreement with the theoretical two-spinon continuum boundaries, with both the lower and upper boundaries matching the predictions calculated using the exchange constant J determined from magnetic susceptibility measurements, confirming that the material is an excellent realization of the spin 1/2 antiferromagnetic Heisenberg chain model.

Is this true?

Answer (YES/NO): YES